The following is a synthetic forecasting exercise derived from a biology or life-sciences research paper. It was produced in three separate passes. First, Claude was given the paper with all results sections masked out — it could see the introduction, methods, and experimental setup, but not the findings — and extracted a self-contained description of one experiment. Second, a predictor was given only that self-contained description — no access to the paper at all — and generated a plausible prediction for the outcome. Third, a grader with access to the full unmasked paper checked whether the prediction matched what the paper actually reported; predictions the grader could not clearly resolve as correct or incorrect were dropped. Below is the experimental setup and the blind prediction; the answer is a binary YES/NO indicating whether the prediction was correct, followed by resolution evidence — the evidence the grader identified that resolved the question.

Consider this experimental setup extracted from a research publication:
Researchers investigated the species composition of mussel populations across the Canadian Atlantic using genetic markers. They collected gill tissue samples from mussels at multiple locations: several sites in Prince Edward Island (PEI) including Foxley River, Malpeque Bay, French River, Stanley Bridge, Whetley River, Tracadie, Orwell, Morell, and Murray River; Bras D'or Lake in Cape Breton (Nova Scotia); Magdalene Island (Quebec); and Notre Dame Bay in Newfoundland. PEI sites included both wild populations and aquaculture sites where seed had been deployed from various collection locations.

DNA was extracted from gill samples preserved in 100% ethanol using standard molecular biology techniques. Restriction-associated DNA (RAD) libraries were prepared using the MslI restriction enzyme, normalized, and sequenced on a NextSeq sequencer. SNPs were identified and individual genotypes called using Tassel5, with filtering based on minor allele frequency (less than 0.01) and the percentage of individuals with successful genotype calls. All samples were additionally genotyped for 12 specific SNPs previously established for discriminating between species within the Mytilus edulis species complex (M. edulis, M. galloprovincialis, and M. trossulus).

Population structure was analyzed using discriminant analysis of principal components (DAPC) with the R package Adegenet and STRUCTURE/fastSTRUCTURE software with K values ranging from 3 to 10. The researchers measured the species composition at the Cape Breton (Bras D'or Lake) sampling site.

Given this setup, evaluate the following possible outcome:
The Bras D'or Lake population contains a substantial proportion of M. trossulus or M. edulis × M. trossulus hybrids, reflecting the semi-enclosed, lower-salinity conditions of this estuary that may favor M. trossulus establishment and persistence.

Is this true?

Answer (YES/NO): NO